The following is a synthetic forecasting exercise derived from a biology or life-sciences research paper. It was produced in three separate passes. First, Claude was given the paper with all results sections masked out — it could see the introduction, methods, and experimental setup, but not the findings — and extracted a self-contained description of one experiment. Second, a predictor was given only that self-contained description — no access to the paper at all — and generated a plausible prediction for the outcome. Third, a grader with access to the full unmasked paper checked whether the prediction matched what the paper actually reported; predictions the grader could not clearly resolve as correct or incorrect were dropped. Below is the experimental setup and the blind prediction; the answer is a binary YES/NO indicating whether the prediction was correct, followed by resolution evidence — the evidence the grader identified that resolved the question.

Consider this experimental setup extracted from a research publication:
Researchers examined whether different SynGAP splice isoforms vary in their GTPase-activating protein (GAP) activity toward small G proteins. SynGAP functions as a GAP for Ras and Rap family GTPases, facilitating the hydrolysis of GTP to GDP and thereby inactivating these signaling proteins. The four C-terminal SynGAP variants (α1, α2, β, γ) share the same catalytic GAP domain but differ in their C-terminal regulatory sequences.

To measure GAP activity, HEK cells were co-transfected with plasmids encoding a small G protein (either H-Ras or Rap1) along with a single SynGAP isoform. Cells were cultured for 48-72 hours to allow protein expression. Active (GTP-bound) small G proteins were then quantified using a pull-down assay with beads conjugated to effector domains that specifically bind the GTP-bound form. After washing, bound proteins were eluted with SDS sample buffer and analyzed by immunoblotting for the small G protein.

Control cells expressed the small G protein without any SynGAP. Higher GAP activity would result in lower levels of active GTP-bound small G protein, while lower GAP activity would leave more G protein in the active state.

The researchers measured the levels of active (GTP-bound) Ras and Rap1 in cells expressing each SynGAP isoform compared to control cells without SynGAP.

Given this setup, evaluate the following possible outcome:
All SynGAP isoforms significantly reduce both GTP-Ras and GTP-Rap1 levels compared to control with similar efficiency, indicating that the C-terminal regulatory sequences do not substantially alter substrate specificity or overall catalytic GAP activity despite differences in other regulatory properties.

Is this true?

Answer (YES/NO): NO